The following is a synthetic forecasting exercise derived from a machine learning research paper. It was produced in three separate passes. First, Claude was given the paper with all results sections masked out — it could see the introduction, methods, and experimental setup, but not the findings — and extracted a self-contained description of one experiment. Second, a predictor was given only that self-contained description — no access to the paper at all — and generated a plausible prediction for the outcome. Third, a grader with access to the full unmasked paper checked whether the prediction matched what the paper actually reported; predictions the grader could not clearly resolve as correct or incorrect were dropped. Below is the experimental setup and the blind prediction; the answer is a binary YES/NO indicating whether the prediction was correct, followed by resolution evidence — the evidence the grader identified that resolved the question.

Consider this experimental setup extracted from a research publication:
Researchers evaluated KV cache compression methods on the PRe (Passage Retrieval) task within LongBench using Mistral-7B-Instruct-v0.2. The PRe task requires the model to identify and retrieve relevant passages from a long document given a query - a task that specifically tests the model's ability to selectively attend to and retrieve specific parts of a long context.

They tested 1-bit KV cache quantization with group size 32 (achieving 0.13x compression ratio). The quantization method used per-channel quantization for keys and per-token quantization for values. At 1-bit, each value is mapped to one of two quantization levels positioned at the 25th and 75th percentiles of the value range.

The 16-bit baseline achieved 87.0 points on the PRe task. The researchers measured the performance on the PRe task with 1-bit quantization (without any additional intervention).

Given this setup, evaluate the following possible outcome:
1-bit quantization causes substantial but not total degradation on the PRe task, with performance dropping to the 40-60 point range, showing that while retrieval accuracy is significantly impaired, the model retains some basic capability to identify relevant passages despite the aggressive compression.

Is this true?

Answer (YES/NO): YES